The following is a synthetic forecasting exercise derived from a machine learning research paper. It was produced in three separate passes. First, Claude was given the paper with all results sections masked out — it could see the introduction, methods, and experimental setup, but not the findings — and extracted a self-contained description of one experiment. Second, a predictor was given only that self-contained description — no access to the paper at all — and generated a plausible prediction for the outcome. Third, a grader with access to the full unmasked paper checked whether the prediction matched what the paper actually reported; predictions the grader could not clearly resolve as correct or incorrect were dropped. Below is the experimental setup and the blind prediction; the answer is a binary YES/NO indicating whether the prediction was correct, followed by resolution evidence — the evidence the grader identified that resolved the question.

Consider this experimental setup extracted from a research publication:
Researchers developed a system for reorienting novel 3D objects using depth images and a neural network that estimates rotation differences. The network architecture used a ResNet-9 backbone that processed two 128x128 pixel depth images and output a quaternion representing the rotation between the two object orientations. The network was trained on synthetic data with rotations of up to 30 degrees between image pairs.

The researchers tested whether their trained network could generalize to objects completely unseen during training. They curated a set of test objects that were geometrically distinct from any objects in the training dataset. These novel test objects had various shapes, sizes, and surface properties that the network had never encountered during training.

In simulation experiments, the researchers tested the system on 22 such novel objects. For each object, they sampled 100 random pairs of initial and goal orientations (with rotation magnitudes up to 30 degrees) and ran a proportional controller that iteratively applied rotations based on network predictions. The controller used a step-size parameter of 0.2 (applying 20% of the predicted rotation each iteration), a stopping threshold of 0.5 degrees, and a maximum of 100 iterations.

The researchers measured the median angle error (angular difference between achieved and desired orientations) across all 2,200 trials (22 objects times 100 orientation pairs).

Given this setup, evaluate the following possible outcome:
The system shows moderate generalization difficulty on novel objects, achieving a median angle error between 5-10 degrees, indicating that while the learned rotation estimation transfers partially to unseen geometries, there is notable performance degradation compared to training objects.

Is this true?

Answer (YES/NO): NO